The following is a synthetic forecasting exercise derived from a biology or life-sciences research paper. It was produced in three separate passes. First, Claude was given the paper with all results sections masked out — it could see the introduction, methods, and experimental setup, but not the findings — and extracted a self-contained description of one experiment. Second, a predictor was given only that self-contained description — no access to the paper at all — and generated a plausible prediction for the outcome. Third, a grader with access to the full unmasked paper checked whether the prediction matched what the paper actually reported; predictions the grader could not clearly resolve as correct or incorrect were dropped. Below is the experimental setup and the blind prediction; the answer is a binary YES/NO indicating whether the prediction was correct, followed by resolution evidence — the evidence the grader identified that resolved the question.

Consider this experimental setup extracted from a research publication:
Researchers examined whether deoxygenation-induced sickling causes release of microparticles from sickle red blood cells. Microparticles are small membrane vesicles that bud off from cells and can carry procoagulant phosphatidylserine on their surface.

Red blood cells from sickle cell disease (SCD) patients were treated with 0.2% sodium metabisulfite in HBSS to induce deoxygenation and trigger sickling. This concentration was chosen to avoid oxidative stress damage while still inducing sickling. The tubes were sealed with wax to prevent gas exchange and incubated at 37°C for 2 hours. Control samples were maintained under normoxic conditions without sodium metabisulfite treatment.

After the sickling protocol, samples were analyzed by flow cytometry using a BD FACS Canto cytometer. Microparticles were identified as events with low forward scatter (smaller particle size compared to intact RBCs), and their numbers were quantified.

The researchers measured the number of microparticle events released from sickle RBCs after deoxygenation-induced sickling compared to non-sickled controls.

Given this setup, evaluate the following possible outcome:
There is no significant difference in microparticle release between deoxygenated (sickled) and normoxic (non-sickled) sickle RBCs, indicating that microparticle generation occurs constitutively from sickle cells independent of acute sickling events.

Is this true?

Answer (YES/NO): NO